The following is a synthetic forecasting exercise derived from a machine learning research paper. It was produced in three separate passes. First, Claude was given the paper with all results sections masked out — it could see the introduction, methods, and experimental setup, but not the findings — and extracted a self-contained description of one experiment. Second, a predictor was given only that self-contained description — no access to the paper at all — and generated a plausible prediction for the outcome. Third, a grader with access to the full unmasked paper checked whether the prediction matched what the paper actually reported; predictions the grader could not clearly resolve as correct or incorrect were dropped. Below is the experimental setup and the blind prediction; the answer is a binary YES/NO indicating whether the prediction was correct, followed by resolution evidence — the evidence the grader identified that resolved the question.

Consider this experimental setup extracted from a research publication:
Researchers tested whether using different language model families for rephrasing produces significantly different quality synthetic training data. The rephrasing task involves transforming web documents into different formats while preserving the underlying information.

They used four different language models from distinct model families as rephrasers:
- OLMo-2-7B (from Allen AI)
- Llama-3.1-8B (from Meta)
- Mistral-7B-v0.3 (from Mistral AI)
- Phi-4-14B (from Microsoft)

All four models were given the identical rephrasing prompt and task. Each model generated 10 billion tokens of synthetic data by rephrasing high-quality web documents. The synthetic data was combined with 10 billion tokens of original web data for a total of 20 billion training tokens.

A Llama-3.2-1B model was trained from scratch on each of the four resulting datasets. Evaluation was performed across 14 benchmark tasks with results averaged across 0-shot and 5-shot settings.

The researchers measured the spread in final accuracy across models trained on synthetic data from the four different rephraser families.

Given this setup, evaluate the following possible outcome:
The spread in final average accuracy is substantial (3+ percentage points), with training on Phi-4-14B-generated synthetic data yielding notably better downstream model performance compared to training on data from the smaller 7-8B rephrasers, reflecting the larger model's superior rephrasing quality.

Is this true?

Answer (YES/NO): NO